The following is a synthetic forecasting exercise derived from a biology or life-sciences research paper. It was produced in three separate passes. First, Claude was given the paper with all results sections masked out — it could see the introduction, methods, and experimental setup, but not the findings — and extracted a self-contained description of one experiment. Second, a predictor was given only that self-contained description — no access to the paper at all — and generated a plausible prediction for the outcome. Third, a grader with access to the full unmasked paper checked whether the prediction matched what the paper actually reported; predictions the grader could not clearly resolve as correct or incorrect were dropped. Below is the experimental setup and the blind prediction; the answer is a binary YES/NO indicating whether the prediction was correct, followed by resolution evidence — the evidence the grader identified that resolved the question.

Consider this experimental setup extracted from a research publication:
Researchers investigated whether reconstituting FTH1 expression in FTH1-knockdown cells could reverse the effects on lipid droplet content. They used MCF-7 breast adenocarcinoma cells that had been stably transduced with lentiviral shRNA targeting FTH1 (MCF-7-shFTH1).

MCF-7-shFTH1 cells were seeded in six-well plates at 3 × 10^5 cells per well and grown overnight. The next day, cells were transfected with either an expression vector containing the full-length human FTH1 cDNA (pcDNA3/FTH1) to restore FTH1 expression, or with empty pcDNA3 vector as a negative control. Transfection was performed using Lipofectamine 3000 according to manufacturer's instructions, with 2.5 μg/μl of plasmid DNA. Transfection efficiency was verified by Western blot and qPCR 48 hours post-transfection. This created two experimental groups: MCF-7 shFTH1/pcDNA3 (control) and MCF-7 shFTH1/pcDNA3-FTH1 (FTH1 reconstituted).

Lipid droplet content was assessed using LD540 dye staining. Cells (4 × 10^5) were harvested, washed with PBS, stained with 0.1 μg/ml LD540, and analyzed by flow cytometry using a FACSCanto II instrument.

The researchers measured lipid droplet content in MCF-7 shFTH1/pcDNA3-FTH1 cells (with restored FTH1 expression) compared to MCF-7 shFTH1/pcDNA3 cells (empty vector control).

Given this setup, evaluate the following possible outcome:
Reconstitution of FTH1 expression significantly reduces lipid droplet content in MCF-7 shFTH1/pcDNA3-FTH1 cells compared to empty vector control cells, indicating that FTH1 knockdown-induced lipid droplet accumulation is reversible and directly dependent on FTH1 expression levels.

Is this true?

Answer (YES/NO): NO